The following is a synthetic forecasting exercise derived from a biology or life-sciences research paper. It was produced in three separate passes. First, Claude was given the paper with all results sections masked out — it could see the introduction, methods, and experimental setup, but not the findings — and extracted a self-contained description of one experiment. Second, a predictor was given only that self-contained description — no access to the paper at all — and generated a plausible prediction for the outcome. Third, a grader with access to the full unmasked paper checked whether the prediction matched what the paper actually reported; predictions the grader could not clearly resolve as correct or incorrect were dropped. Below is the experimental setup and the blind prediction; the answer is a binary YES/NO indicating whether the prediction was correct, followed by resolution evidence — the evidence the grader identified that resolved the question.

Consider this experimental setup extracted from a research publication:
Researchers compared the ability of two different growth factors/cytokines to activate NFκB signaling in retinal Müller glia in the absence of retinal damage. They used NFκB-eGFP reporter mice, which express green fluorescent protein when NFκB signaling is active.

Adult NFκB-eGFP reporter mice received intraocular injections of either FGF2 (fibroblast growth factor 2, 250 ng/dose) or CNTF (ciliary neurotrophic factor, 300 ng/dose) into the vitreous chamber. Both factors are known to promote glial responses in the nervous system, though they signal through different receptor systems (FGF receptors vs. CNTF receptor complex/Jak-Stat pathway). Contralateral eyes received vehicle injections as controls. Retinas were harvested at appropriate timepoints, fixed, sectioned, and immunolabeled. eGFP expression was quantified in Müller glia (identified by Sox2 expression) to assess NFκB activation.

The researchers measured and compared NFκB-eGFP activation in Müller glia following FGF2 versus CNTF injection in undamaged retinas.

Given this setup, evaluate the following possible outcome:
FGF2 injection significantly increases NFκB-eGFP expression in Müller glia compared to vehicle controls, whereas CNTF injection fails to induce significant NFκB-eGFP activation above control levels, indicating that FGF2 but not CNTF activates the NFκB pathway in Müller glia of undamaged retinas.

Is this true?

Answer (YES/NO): NO